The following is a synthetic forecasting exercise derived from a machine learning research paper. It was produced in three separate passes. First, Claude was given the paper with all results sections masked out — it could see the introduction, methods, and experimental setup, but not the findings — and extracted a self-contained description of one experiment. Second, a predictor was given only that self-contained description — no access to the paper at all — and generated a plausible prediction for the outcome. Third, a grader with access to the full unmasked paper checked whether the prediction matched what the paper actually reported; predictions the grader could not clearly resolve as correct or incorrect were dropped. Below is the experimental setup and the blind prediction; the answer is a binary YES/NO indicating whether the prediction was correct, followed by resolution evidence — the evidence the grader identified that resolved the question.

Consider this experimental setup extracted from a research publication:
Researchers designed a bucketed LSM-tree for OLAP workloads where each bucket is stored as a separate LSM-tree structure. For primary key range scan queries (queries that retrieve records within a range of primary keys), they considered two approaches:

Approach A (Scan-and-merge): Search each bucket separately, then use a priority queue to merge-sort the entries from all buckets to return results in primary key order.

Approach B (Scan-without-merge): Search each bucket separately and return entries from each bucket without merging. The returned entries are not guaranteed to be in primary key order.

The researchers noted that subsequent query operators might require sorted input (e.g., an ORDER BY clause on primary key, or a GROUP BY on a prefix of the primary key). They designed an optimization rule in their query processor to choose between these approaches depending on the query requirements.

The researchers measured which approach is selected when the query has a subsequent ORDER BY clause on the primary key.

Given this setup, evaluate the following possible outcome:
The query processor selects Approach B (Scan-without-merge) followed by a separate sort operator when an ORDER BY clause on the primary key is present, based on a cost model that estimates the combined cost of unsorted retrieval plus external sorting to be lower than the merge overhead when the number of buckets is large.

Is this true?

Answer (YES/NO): NO